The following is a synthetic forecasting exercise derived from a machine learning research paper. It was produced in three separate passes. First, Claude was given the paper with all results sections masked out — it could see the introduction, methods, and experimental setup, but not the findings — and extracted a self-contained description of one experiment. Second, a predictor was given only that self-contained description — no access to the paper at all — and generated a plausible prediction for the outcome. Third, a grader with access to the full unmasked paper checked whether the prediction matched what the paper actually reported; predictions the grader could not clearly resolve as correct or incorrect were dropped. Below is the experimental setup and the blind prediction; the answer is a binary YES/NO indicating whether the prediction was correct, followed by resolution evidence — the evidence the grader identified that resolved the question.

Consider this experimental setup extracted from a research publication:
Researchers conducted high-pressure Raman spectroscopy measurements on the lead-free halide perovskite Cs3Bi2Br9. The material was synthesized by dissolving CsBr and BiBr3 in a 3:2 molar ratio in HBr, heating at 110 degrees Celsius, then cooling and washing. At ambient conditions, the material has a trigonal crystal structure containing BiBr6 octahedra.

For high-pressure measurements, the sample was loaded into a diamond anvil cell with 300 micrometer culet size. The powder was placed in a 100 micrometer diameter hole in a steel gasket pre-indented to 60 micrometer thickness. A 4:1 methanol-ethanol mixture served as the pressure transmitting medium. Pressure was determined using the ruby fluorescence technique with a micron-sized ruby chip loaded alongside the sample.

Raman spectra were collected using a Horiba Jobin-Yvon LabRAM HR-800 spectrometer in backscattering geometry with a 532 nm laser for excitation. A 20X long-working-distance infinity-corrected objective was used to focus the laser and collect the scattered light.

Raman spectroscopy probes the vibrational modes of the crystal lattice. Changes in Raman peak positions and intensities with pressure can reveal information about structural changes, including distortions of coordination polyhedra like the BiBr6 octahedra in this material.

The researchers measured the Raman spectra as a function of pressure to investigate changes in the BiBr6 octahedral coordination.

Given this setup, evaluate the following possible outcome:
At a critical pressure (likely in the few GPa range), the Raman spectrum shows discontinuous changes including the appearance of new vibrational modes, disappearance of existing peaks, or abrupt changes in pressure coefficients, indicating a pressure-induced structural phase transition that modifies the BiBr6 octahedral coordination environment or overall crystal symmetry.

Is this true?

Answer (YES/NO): YES